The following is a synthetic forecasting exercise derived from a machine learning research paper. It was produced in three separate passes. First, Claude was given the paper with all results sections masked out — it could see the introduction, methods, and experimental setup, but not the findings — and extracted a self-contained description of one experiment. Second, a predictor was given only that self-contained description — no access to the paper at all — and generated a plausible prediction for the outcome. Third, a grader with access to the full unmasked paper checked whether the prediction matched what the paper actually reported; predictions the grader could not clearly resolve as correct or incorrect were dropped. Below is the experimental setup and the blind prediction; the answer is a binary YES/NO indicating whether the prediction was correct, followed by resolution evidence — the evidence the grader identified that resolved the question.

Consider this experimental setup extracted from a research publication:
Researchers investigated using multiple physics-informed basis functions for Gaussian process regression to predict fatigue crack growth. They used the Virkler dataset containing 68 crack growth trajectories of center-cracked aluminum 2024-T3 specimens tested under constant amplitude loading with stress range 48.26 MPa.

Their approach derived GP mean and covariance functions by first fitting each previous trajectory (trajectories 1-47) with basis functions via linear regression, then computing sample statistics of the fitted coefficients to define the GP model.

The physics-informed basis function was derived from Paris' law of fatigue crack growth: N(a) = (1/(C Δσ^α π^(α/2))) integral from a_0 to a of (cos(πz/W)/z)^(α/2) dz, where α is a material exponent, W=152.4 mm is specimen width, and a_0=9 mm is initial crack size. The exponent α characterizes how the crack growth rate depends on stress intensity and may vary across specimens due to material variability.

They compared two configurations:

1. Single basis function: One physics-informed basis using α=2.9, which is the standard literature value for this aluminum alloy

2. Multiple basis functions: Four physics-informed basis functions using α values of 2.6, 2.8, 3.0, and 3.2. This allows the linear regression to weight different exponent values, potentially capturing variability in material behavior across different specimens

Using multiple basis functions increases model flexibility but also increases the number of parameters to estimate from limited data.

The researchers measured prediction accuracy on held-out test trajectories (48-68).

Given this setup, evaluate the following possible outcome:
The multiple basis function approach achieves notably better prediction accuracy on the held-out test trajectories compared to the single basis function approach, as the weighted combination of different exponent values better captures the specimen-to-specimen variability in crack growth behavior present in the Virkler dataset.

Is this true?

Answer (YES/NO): YES